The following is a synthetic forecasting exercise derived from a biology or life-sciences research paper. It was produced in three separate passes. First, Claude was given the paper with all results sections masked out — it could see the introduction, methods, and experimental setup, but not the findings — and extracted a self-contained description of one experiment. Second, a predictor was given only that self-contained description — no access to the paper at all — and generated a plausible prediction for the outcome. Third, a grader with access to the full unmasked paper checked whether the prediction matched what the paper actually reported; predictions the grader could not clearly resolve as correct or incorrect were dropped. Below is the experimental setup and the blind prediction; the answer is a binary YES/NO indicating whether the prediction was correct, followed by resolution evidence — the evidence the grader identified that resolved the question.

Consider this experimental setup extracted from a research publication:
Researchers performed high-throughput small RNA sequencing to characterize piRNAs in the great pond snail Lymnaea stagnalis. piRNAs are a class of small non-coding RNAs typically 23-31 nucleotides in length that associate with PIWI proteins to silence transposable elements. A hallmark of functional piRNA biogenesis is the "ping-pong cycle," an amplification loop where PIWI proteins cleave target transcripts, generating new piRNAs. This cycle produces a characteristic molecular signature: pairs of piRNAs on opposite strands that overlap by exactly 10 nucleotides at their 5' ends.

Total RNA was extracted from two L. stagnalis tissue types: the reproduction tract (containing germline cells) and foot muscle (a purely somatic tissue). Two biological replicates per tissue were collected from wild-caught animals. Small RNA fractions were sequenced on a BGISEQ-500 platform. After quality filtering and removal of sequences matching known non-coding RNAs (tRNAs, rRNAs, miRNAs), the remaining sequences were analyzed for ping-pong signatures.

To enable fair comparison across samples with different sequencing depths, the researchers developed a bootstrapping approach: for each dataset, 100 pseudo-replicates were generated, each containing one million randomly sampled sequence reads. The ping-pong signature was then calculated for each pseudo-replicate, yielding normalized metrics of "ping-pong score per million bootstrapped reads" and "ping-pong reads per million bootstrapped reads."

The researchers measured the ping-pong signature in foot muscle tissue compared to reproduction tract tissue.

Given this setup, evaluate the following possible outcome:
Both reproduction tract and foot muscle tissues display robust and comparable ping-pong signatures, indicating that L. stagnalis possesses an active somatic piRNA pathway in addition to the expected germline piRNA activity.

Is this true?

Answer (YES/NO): YES